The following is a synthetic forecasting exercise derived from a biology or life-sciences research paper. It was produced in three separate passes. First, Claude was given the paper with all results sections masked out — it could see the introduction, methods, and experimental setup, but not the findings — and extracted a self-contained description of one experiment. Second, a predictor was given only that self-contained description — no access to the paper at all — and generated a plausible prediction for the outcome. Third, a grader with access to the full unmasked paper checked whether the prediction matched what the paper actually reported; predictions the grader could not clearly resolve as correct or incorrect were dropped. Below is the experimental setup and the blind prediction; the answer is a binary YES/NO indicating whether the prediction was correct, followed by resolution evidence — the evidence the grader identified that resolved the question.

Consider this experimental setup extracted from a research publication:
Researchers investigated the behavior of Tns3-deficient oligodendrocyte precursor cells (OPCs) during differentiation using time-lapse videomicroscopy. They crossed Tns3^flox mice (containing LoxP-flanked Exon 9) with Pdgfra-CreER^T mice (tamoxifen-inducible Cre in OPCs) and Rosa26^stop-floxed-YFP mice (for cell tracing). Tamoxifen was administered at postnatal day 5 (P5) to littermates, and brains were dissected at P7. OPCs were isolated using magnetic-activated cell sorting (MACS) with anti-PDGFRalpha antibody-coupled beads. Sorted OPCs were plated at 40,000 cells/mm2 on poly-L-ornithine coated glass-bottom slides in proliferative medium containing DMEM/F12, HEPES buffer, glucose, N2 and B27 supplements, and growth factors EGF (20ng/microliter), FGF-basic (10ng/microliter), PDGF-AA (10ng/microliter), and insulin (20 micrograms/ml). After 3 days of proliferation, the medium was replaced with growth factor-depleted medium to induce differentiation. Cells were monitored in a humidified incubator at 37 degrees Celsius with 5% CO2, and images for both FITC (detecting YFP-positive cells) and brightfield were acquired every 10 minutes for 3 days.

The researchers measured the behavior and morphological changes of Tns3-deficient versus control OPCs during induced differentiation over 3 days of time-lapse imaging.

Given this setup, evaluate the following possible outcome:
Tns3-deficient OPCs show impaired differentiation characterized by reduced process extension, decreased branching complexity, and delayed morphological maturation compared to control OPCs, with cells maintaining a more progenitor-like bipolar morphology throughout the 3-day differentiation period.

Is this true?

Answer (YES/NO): NO